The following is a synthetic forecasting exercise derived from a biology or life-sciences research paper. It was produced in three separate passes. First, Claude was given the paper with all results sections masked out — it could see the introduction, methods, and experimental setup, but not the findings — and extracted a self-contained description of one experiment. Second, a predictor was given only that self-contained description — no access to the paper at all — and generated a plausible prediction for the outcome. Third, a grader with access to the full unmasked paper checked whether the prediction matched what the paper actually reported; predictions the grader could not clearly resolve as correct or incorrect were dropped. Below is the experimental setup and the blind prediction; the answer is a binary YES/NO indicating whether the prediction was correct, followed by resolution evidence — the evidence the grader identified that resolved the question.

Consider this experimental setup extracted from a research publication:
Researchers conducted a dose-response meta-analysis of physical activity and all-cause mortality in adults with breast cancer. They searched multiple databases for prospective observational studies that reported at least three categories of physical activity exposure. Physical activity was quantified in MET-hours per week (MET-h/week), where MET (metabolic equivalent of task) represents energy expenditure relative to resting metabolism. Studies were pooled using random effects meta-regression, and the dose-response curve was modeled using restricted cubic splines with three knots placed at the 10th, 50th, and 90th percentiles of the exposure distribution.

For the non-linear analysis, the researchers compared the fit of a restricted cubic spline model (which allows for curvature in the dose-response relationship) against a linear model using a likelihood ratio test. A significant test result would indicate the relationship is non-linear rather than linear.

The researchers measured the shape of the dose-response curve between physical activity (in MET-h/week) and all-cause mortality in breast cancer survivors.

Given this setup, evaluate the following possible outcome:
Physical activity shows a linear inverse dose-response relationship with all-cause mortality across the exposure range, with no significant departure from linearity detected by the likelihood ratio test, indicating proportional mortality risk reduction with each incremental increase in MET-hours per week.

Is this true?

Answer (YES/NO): NO